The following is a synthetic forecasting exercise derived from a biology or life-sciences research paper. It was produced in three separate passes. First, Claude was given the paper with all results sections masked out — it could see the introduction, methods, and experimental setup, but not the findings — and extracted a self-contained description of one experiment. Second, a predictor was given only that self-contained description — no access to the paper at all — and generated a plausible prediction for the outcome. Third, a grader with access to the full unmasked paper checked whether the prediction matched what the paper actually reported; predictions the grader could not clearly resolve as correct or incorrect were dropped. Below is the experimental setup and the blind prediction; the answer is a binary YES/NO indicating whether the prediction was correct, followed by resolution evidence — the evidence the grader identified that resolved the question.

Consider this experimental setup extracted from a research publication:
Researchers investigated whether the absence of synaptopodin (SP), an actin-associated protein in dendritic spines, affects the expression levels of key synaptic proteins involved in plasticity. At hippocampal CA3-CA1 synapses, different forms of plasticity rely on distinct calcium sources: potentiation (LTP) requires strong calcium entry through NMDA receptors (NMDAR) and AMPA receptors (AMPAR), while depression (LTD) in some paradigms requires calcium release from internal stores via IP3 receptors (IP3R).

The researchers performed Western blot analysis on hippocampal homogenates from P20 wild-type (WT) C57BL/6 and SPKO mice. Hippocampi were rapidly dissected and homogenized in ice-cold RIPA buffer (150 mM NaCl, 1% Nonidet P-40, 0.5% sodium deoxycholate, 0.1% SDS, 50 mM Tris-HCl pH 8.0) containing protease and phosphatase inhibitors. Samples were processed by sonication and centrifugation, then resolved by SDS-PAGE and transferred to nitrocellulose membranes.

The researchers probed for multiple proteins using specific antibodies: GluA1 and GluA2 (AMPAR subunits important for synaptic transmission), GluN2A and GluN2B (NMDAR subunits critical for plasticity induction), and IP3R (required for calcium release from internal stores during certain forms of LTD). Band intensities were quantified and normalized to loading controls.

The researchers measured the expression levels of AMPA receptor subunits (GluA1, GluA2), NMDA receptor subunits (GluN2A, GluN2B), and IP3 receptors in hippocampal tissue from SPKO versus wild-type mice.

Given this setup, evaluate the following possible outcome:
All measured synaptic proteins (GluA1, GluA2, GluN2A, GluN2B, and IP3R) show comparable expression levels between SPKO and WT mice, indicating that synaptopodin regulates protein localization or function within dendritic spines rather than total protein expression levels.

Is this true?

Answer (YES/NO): NO